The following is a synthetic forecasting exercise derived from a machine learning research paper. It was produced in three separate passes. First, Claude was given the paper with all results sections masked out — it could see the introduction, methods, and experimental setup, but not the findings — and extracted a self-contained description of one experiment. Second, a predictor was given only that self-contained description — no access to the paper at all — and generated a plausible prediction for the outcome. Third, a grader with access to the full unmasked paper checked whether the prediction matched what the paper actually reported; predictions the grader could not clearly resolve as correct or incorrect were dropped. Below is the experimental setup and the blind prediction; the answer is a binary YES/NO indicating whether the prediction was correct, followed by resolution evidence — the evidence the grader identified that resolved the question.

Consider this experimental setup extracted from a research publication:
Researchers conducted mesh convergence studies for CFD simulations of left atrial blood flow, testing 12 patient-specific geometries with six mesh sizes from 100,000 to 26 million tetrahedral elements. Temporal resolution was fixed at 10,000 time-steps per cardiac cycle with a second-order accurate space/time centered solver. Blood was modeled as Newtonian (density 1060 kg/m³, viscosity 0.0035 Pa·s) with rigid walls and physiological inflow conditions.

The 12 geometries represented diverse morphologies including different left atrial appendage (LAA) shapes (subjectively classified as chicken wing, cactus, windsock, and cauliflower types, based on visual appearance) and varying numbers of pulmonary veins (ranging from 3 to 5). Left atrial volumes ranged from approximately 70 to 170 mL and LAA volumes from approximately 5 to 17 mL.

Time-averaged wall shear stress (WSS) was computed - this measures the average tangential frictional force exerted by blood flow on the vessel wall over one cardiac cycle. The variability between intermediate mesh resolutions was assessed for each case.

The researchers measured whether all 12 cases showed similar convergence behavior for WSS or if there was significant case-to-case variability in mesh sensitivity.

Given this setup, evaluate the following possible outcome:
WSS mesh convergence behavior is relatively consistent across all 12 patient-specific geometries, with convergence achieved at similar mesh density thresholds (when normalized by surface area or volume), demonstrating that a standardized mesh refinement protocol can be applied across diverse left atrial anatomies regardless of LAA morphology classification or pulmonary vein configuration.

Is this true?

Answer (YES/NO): NO